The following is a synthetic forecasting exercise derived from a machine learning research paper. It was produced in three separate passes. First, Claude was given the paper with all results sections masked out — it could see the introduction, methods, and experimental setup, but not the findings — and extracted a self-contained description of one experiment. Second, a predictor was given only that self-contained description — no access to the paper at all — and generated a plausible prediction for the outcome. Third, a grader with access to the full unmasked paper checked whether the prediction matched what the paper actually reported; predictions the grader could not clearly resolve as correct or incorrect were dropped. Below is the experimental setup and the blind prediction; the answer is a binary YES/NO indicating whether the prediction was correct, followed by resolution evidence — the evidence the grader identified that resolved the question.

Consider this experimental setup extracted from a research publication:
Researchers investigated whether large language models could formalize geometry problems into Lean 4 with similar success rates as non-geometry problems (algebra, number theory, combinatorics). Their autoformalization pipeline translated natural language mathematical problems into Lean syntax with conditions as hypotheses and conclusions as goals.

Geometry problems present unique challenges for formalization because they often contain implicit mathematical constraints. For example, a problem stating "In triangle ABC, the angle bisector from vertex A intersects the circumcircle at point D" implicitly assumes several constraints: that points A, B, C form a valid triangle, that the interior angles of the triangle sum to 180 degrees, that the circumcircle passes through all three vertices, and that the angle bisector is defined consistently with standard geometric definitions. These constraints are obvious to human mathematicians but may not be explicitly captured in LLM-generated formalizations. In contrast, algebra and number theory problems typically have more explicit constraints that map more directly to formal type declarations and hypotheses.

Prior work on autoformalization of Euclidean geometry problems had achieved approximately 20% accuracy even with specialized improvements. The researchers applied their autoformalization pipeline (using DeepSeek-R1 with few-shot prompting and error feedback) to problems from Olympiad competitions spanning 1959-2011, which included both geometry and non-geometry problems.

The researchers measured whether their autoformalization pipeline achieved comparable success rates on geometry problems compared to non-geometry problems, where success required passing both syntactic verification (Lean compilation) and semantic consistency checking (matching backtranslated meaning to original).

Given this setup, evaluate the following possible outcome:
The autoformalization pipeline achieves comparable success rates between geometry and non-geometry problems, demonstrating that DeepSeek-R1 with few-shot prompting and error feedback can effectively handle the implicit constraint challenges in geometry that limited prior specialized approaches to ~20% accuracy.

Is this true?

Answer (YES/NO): NO